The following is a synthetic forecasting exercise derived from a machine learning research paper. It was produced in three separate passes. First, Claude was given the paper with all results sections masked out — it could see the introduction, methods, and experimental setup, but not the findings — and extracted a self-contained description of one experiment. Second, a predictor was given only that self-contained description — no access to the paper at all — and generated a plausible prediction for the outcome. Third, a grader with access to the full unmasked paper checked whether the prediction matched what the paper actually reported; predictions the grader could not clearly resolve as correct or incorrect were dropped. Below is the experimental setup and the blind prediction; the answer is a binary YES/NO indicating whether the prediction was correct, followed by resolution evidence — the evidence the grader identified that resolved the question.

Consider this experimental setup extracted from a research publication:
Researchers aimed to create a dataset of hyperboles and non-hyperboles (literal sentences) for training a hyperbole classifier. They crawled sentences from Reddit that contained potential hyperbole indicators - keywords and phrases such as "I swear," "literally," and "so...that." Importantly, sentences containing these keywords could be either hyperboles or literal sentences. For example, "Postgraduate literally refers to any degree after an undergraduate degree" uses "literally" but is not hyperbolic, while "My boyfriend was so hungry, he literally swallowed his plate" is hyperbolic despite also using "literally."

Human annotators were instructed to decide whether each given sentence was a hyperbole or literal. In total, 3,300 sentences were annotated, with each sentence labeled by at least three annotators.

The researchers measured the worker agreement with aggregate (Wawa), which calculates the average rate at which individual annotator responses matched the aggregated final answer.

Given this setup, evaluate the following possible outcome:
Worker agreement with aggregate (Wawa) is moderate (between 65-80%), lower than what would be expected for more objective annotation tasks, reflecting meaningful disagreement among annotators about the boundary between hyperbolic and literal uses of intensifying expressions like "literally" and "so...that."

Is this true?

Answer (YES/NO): YES